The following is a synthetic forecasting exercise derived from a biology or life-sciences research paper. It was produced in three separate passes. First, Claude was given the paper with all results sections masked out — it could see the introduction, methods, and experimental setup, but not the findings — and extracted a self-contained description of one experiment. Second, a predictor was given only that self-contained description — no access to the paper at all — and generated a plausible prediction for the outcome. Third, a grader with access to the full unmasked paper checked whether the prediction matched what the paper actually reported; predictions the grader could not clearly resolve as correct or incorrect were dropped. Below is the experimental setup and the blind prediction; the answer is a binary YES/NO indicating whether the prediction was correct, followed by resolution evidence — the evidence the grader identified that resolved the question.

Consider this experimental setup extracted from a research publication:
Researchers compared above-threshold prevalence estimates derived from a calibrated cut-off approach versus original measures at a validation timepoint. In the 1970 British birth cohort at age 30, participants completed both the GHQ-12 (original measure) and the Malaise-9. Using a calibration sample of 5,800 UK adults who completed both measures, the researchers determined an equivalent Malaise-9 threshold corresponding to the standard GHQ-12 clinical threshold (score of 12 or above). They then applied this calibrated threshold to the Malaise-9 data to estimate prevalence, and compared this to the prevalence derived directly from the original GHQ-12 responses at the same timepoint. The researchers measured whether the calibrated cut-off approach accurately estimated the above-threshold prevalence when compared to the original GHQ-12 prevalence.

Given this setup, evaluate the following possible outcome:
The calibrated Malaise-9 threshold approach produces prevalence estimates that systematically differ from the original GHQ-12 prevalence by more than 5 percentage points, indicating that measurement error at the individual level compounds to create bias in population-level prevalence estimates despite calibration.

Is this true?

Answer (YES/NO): YES